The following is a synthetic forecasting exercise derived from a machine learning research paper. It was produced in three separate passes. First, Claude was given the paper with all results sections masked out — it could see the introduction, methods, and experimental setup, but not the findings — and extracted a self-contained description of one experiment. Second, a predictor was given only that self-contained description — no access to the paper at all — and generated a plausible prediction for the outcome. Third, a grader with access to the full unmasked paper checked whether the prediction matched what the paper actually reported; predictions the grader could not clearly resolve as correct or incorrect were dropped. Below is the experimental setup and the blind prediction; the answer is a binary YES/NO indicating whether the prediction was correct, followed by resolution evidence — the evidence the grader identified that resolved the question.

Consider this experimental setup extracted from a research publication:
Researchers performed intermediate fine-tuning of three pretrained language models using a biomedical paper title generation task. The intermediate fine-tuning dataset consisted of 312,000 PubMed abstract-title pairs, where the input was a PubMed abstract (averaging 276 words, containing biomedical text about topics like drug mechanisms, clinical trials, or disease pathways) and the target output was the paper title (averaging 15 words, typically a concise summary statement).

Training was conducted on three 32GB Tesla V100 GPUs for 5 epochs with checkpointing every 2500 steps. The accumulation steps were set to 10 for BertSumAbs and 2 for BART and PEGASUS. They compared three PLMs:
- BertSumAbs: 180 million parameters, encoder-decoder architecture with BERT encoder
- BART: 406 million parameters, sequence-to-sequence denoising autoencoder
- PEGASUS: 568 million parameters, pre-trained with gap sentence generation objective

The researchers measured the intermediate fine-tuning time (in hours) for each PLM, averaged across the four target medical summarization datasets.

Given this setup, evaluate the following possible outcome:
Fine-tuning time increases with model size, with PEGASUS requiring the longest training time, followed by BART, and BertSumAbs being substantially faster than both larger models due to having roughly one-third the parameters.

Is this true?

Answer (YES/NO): NO